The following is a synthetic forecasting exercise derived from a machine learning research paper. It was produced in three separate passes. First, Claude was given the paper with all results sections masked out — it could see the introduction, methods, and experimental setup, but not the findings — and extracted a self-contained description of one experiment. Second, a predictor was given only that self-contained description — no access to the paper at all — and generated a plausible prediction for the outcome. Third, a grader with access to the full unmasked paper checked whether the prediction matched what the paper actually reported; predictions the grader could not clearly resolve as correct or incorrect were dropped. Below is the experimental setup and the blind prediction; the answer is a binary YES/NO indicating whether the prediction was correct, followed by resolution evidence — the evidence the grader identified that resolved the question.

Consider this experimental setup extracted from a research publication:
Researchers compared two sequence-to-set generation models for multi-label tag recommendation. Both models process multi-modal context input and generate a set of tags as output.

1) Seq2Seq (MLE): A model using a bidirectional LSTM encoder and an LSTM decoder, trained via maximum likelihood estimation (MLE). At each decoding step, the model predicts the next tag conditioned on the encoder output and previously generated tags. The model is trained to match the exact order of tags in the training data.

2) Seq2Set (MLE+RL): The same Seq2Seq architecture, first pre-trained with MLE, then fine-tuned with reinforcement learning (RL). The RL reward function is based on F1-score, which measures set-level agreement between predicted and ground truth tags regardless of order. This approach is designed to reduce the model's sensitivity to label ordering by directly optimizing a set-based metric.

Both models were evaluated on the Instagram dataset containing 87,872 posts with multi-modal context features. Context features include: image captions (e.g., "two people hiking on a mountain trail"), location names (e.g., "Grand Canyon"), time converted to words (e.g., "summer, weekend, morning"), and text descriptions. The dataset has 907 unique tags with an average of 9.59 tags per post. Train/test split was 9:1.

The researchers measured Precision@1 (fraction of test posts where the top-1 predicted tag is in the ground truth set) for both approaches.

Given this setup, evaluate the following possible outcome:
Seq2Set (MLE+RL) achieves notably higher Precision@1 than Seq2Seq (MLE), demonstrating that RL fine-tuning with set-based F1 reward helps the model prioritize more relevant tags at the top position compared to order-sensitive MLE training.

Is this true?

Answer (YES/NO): YES